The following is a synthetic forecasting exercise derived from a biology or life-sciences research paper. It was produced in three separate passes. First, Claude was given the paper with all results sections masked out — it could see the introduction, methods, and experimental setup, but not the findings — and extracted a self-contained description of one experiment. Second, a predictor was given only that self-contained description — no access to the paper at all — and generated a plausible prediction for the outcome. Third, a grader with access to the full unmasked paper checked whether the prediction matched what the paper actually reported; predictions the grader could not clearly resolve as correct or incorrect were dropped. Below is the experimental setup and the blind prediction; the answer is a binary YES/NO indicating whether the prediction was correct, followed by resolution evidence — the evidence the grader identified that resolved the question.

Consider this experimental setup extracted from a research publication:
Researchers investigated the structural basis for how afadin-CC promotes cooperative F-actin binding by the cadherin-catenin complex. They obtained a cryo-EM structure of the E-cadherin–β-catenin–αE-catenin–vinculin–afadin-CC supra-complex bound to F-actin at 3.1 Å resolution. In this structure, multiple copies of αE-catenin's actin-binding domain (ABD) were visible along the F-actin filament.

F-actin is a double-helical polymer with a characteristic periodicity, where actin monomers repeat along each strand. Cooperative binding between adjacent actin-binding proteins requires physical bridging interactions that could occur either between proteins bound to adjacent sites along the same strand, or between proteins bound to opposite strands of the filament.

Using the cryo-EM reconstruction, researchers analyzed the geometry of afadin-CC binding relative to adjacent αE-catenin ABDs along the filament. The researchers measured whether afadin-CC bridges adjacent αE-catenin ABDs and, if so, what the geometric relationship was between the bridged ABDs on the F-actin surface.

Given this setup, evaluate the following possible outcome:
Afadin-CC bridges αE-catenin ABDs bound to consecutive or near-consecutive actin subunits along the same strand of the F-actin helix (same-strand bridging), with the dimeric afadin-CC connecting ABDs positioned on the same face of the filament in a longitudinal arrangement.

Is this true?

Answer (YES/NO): YES